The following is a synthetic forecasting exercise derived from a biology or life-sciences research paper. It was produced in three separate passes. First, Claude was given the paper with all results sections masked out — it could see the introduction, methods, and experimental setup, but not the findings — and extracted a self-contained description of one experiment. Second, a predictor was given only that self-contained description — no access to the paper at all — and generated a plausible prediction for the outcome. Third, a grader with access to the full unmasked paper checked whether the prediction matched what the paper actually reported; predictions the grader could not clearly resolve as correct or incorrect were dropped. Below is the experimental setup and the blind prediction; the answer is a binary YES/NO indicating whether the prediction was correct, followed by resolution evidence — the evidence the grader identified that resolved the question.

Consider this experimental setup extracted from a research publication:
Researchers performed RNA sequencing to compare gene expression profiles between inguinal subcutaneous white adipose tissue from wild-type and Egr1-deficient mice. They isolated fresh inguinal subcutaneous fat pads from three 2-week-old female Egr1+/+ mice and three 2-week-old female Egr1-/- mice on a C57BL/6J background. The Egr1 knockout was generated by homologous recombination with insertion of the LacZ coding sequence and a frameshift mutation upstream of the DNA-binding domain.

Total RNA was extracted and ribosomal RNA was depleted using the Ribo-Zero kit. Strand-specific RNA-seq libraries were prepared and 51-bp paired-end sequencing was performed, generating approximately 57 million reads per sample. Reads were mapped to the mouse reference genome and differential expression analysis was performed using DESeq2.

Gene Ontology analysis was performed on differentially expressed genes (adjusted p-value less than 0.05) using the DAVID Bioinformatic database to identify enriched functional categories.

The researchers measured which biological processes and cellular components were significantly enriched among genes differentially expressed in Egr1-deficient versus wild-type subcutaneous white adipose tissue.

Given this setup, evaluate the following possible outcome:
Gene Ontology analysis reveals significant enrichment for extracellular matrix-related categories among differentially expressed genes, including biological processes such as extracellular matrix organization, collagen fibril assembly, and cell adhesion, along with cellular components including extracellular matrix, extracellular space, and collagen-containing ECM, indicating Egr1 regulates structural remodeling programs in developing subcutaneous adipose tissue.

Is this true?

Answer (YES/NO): NO